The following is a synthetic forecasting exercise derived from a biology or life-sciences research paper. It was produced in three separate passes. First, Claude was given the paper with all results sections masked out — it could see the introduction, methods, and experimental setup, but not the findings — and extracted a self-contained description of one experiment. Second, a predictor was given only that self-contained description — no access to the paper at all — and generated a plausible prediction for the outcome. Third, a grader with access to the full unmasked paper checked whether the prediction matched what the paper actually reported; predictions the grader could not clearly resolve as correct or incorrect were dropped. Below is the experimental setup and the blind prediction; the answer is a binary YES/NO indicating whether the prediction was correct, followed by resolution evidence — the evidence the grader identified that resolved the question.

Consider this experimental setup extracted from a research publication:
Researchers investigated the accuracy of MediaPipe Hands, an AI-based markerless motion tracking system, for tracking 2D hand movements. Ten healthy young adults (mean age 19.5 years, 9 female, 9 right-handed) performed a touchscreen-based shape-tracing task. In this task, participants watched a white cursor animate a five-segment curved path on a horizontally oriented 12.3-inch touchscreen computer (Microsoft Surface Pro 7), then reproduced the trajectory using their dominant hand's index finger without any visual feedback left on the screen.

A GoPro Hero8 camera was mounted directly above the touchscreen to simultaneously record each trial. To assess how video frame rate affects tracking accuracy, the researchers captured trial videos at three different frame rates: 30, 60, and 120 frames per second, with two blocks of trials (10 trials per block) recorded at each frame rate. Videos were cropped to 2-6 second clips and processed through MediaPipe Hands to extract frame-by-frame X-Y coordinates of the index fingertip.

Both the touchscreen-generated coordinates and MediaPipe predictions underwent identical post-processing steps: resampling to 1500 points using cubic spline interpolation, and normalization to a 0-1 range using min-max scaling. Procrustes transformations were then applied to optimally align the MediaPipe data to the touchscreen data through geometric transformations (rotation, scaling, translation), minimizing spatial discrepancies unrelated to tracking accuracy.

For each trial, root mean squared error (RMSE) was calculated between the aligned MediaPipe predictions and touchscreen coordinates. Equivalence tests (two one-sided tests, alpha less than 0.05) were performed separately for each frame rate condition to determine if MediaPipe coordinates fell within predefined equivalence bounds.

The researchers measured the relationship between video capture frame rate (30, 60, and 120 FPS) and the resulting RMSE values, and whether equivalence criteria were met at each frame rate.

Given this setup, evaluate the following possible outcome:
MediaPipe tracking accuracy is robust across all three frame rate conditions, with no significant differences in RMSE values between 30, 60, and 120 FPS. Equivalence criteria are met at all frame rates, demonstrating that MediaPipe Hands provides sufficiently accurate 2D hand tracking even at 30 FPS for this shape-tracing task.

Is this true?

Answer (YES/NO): NO